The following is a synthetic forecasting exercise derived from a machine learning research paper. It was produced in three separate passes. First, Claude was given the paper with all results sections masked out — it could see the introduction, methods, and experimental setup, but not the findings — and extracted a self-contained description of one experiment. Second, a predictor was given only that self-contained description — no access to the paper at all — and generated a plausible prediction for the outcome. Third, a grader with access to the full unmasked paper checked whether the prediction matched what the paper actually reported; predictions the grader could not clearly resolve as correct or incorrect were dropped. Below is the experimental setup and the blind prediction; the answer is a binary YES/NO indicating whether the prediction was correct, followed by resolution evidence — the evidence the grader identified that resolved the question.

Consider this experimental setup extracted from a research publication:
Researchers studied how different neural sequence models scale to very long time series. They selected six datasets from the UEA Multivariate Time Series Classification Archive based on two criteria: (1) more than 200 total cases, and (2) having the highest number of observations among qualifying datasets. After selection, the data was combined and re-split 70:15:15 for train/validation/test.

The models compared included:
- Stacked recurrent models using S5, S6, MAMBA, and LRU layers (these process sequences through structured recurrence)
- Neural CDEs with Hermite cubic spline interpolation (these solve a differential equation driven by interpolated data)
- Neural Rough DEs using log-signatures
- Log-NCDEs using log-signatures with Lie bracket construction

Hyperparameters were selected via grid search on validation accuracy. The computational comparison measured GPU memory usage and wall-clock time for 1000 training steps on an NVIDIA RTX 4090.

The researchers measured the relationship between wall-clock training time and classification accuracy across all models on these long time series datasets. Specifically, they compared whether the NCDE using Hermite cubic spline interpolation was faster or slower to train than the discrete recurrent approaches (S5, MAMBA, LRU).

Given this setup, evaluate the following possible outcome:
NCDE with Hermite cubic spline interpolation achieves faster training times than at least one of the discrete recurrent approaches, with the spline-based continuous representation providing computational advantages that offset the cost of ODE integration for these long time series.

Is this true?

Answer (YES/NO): NO